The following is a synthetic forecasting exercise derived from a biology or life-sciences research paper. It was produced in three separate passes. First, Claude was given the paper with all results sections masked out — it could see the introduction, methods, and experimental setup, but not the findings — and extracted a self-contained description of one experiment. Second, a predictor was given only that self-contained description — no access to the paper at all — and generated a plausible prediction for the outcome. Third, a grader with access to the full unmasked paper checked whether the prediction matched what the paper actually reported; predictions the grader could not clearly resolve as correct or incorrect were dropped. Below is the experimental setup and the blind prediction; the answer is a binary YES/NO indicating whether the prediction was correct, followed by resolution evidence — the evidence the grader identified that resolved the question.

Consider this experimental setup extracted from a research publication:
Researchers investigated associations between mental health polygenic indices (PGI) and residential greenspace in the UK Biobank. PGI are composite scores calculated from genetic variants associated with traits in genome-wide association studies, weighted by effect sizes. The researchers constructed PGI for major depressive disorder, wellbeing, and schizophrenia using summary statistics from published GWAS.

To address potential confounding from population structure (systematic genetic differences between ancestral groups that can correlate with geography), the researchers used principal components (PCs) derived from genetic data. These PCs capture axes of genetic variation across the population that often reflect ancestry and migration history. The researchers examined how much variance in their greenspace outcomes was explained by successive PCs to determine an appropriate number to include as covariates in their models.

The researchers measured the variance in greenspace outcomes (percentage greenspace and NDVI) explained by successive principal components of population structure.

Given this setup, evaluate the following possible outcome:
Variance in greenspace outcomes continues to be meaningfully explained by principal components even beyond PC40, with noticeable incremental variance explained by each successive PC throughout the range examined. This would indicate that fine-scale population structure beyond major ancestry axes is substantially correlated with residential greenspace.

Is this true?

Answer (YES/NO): NO